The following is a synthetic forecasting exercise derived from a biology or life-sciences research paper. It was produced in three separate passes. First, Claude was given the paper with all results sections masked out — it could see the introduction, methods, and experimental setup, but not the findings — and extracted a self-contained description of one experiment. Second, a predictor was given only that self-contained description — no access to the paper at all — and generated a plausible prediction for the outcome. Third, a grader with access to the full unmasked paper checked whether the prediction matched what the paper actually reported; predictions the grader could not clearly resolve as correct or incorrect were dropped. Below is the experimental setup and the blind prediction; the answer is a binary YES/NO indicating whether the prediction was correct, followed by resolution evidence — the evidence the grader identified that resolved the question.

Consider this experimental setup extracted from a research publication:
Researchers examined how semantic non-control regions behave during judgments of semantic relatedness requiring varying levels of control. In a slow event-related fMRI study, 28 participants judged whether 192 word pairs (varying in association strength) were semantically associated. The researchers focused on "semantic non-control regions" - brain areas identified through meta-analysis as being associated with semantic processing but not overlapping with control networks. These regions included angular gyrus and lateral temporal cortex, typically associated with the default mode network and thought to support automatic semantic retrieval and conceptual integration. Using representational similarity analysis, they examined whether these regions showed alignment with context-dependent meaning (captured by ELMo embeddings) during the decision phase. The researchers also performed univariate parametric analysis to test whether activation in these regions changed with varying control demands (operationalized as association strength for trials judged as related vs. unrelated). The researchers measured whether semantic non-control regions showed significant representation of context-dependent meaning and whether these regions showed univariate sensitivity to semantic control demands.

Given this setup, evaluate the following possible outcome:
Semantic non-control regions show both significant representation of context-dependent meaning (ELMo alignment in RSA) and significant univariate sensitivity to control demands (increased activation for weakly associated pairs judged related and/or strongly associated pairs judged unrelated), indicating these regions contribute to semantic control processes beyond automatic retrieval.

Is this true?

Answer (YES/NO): NO